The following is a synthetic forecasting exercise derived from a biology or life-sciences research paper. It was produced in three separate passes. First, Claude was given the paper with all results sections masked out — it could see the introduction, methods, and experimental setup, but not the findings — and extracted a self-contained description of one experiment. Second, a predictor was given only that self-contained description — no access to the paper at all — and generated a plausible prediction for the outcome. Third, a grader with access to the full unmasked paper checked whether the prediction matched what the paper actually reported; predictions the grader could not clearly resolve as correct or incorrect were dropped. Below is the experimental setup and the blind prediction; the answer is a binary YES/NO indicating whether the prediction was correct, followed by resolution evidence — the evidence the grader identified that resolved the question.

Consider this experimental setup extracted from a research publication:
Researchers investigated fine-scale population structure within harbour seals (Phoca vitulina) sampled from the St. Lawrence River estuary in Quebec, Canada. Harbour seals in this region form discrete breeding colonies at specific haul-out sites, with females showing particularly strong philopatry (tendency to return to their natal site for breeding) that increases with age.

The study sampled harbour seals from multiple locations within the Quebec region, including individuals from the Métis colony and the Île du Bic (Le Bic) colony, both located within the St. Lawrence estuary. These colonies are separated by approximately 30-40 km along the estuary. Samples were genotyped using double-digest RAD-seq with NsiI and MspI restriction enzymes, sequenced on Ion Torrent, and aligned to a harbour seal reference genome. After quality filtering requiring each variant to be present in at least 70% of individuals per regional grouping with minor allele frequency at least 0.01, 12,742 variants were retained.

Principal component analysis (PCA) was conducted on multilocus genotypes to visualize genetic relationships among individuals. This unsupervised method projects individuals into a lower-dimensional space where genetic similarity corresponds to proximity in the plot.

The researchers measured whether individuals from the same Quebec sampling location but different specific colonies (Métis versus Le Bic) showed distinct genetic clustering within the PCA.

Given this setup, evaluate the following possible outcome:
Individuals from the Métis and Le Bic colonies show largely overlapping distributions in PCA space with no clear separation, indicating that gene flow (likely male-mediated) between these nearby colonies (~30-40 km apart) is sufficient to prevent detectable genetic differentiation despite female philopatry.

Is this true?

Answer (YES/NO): NO